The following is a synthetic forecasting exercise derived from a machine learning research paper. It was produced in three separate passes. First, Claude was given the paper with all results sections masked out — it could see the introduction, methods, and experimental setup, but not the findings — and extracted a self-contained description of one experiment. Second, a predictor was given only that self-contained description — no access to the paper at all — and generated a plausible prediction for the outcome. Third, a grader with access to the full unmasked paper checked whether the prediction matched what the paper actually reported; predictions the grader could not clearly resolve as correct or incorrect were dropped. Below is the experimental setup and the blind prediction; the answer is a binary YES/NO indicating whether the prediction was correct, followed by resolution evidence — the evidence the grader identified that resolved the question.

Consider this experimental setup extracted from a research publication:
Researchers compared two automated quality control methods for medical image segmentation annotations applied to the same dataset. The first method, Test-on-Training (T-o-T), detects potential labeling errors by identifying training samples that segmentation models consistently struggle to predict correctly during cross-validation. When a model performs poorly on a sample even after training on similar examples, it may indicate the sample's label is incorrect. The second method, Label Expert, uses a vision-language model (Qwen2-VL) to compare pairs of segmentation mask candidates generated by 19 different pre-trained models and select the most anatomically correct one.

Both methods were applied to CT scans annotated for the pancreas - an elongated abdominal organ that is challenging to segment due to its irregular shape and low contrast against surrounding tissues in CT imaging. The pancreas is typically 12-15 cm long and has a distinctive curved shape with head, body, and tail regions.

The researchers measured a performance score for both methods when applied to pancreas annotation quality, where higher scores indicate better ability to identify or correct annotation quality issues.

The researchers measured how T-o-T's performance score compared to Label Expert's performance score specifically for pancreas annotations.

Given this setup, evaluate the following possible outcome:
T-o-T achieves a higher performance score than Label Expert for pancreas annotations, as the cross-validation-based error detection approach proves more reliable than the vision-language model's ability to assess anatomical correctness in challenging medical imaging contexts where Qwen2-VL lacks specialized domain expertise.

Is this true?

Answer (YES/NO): NO